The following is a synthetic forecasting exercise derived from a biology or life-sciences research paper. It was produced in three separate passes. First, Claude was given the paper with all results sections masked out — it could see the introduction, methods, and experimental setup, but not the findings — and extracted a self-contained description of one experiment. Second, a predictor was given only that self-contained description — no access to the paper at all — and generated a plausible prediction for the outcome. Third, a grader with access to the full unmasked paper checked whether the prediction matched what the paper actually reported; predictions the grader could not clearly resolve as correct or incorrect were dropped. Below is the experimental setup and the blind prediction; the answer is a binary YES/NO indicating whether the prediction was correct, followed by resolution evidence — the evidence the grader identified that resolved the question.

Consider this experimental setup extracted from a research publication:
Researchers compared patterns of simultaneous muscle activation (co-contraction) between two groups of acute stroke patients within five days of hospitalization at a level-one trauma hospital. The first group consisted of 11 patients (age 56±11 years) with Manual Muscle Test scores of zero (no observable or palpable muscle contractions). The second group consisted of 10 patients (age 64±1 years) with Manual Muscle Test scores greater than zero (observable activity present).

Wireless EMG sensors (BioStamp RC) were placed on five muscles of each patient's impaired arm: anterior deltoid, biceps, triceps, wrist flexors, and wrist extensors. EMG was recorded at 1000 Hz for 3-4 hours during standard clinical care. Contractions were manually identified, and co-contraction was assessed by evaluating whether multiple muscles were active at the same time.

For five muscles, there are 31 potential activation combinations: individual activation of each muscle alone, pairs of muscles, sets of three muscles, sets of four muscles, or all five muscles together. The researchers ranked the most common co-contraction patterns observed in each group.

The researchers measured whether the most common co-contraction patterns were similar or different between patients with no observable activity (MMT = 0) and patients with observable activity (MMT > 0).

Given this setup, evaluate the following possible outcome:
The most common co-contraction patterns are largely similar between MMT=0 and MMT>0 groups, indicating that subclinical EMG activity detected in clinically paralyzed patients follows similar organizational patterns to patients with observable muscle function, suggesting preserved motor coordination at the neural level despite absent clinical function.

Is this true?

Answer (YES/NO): NO